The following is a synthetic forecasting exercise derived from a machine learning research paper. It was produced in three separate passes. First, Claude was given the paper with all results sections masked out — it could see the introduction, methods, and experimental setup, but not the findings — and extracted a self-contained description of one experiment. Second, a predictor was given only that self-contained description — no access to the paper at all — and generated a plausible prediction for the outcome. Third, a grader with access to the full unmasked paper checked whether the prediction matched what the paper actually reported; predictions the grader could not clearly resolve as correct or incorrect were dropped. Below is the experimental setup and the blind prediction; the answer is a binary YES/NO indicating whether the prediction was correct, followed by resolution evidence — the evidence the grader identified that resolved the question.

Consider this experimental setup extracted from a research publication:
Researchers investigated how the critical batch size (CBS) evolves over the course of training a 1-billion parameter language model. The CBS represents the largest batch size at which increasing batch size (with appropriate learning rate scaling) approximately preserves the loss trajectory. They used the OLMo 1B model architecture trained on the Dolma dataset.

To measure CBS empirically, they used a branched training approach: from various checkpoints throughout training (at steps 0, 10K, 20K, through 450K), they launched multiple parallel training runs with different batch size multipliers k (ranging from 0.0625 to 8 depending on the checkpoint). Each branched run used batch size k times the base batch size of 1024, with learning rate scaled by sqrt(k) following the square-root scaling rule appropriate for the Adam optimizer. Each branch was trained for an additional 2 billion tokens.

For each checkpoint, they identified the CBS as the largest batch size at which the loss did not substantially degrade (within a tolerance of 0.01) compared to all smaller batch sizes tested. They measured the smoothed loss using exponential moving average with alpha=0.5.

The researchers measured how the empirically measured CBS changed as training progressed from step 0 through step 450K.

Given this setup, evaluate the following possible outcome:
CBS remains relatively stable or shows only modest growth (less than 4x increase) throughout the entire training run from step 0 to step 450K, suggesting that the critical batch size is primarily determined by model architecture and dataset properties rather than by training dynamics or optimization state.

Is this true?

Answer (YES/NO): NO